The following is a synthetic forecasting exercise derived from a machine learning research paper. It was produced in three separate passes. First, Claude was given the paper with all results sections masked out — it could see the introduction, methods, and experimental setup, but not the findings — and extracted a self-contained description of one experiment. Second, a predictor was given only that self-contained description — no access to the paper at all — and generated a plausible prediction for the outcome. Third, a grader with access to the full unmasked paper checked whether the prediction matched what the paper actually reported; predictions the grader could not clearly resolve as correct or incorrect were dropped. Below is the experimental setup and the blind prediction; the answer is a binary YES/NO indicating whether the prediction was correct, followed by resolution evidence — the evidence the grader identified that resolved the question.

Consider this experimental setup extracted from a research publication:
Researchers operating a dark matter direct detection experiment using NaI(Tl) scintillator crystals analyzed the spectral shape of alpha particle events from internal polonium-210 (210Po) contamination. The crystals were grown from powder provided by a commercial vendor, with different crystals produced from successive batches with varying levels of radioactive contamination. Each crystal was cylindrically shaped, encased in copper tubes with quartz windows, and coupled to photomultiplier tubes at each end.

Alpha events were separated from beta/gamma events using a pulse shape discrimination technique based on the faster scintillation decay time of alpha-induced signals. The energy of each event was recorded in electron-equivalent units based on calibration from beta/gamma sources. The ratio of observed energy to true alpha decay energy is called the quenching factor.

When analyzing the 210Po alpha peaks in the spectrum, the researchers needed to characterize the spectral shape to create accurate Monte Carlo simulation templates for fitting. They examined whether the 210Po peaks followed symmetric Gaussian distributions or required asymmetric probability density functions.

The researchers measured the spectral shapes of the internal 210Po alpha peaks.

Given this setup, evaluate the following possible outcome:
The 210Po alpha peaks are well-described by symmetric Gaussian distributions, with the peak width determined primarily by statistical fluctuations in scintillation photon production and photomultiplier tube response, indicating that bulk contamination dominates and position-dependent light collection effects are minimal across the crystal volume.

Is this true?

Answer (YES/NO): NO